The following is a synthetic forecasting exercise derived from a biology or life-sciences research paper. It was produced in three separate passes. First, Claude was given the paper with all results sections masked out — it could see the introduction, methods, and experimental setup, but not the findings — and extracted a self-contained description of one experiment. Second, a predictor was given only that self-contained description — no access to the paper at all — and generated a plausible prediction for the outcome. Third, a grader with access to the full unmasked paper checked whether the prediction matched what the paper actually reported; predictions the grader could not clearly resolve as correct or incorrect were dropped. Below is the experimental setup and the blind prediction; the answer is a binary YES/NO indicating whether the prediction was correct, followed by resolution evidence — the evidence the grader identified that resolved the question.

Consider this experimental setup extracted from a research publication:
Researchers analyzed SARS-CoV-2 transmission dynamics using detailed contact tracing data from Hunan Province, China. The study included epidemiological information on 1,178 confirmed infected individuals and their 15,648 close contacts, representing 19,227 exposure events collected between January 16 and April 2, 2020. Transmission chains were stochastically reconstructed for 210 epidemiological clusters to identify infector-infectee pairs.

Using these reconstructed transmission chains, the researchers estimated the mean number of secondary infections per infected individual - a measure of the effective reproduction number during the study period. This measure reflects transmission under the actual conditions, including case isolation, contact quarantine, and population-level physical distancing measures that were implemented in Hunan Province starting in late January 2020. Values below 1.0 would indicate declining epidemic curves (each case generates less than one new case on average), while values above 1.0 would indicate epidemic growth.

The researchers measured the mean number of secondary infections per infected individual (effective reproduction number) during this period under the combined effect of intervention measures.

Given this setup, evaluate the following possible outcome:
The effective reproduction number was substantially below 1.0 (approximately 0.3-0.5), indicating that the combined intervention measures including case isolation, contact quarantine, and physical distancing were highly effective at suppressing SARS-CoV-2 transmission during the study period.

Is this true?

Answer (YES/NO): YES